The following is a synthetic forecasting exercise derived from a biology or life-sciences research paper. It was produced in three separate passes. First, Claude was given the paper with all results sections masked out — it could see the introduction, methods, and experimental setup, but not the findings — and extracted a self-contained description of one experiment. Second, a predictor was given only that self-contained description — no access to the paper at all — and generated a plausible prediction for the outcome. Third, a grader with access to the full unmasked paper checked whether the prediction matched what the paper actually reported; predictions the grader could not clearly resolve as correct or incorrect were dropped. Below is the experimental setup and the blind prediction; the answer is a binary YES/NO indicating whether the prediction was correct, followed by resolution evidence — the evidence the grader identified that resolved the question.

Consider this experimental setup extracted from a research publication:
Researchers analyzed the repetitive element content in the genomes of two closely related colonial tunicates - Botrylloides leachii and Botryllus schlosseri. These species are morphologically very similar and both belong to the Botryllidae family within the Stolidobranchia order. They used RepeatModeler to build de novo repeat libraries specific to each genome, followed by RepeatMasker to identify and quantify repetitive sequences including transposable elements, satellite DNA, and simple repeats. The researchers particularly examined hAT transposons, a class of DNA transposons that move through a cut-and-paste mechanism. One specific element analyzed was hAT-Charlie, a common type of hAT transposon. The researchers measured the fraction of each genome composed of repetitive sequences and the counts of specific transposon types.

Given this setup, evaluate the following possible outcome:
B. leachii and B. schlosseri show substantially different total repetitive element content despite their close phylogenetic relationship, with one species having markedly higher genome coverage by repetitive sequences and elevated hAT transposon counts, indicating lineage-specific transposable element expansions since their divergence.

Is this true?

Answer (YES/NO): YES